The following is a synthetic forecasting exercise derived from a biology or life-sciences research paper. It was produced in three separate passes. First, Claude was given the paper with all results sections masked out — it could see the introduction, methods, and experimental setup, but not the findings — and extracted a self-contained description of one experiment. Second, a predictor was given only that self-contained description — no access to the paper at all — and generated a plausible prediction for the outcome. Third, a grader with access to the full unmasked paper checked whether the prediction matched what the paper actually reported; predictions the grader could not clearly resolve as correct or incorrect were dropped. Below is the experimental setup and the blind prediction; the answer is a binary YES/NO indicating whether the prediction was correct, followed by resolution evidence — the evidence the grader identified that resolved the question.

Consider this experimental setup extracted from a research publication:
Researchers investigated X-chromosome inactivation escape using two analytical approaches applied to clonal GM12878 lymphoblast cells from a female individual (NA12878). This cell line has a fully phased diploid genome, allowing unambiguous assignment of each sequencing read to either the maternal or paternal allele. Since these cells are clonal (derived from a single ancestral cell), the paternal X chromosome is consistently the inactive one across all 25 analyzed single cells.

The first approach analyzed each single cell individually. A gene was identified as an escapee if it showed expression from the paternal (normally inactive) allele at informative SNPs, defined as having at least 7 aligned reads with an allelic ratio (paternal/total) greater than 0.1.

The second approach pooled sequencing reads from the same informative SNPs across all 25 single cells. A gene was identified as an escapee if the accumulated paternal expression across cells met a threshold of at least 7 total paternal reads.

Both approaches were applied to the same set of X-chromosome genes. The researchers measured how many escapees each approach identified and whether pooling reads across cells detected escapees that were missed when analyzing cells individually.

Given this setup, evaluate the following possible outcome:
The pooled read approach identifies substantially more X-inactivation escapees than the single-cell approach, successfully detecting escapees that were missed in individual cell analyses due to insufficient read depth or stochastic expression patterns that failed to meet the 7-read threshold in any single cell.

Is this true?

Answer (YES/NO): YES